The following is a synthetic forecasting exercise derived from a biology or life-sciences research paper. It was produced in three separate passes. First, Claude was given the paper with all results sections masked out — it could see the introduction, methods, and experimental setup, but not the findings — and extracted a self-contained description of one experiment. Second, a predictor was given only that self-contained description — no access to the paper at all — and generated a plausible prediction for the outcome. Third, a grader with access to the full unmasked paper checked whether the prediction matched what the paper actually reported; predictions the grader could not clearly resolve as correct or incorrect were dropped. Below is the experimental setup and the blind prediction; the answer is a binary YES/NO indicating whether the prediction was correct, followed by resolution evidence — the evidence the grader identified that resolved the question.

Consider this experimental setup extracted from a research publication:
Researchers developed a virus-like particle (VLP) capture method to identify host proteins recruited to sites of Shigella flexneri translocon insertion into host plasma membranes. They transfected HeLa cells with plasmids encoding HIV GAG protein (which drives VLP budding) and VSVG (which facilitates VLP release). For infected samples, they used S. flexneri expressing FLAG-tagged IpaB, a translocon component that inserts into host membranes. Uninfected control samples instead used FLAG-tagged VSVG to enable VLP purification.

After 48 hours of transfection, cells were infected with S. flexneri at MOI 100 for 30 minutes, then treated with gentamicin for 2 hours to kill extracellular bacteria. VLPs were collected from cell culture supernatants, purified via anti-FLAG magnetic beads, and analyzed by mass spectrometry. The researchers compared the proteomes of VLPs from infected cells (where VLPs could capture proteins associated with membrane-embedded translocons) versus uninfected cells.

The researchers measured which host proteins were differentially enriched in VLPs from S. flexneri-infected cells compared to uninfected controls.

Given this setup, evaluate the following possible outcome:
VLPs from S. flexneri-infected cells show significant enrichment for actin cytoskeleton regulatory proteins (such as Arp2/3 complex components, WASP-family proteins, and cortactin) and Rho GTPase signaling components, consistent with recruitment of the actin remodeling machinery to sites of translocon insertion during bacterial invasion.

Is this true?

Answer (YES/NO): NO